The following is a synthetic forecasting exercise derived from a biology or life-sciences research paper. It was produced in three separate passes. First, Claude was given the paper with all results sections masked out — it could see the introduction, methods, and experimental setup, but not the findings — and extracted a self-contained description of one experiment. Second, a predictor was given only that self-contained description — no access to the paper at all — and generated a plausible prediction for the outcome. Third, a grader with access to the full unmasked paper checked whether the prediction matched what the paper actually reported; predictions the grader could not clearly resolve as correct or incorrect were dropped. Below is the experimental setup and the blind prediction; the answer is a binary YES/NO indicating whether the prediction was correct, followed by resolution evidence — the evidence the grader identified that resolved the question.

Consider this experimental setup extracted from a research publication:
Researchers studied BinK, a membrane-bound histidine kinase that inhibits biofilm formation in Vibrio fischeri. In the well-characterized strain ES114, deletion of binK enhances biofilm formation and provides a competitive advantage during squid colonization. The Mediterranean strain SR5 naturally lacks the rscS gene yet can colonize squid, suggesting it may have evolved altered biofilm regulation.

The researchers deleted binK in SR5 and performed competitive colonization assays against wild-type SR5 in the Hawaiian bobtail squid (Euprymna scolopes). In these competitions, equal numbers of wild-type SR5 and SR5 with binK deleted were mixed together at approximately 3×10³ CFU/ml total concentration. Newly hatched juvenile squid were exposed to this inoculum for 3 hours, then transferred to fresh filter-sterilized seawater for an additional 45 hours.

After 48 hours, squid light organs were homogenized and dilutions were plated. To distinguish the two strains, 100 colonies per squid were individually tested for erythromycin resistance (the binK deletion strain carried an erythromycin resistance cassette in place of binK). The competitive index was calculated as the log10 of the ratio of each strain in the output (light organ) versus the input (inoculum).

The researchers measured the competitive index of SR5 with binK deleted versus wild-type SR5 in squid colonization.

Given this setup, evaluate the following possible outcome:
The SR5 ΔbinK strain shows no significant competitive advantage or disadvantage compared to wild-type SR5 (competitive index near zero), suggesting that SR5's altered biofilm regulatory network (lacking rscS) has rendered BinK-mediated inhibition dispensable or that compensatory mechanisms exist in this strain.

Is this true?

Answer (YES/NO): NO